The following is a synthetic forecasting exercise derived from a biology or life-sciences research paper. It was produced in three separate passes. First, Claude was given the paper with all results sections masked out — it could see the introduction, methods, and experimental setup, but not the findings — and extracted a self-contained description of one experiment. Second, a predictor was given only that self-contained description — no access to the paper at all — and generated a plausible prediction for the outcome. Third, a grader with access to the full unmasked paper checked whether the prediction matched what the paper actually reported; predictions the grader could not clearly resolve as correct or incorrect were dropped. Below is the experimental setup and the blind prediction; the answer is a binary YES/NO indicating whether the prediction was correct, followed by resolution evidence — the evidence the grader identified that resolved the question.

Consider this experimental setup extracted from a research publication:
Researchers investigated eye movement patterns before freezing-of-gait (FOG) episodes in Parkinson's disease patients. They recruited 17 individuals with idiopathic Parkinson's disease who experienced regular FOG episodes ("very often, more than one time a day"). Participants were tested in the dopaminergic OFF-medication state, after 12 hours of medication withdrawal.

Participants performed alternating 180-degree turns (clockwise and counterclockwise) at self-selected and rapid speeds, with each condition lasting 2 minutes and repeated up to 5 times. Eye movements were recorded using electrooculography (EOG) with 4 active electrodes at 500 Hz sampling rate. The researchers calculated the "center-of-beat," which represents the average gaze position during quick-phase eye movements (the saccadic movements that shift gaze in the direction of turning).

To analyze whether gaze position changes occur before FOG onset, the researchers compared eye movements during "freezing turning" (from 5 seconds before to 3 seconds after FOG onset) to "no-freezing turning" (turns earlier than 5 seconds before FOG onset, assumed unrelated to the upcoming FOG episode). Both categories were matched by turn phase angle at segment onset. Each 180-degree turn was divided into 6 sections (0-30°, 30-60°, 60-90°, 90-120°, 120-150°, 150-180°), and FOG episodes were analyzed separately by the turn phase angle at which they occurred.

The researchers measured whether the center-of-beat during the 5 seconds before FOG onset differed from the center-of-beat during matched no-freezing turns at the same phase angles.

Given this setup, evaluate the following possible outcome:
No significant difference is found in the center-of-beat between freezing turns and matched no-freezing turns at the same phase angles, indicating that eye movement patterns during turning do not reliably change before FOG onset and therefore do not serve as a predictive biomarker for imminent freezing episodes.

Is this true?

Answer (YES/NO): NO